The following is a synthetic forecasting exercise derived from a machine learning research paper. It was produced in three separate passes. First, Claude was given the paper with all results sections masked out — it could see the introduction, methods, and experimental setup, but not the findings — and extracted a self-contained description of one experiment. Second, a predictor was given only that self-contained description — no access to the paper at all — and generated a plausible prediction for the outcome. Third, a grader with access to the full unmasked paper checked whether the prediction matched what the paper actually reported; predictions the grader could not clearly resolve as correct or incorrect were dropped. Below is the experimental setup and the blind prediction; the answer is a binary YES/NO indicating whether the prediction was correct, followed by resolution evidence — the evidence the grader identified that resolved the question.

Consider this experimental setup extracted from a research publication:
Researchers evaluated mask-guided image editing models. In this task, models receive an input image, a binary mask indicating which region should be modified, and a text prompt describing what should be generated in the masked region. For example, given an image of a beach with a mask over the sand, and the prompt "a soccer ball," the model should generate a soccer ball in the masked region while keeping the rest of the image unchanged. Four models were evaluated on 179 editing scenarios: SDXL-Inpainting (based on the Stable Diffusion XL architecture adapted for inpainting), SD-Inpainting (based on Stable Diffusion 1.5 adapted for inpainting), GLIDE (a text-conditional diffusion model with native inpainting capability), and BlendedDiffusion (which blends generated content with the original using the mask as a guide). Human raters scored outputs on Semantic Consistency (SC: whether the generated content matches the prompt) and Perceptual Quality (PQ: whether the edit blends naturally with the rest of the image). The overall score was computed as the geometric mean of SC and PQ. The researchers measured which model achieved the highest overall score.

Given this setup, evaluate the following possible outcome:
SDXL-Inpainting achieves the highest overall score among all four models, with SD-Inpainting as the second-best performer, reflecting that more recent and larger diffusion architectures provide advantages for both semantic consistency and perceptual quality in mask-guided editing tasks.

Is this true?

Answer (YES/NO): YES